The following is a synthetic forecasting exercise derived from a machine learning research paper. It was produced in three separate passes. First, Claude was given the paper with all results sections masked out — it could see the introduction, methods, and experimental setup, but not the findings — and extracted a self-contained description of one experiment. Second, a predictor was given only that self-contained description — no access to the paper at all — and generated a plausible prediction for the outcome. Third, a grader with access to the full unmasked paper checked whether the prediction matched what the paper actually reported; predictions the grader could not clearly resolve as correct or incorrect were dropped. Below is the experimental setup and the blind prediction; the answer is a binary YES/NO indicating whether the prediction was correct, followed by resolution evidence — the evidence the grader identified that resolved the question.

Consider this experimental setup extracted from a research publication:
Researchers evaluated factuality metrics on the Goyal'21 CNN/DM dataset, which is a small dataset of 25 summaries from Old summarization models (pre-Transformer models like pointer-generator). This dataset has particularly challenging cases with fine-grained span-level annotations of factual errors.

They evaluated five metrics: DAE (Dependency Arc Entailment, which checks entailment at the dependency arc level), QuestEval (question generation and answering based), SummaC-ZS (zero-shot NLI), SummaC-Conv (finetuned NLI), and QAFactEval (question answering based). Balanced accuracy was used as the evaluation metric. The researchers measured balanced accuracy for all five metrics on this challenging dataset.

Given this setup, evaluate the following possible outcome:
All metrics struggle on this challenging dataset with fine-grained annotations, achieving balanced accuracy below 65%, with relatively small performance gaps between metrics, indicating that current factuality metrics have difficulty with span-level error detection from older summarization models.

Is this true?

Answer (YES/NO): NO